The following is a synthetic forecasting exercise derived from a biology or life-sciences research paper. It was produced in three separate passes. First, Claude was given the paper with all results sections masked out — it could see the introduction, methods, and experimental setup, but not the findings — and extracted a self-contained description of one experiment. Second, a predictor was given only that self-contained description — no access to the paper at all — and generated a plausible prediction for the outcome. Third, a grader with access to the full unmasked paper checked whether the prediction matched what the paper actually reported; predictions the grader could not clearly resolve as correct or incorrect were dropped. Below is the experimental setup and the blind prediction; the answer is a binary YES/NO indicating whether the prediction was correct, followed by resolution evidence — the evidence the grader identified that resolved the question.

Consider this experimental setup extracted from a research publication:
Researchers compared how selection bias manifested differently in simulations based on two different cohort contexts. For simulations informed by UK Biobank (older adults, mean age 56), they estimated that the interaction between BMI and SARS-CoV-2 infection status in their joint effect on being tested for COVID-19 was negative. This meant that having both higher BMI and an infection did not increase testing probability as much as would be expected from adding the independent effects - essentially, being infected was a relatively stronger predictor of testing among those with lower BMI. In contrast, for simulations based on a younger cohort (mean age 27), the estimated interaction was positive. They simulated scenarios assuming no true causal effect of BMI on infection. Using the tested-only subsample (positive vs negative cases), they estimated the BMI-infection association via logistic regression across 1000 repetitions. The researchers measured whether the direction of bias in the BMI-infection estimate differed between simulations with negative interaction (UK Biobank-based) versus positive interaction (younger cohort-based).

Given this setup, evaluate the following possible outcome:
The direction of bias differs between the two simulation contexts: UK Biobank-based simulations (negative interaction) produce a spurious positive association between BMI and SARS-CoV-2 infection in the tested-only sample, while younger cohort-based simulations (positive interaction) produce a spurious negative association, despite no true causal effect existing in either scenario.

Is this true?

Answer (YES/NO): NO